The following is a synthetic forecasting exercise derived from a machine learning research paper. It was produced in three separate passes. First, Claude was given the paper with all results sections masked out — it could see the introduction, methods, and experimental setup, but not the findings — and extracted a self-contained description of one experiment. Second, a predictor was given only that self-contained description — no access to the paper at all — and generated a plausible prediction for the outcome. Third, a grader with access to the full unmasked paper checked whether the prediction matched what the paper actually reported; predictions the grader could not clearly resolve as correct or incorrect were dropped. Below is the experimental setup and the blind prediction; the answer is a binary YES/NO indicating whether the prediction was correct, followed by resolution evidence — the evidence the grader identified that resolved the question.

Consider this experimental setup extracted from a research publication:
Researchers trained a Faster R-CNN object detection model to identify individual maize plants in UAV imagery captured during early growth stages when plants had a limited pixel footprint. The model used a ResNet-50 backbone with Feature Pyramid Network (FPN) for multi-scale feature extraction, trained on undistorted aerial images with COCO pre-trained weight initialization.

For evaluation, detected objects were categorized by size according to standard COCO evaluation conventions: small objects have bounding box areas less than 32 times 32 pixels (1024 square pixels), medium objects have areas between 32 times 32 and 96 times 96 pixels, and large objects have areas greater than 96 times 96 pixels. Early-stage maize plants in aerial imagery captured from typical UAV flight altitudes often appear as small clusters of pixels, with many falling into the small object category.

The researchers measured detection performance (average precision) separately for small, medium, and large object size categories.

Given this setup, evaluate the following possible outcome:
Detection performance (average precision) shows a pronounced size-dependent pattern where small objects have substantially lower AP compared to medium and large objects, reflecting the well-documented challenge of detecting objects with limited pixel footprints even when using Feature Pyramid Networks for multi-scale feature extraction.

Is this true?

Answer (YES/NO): YES